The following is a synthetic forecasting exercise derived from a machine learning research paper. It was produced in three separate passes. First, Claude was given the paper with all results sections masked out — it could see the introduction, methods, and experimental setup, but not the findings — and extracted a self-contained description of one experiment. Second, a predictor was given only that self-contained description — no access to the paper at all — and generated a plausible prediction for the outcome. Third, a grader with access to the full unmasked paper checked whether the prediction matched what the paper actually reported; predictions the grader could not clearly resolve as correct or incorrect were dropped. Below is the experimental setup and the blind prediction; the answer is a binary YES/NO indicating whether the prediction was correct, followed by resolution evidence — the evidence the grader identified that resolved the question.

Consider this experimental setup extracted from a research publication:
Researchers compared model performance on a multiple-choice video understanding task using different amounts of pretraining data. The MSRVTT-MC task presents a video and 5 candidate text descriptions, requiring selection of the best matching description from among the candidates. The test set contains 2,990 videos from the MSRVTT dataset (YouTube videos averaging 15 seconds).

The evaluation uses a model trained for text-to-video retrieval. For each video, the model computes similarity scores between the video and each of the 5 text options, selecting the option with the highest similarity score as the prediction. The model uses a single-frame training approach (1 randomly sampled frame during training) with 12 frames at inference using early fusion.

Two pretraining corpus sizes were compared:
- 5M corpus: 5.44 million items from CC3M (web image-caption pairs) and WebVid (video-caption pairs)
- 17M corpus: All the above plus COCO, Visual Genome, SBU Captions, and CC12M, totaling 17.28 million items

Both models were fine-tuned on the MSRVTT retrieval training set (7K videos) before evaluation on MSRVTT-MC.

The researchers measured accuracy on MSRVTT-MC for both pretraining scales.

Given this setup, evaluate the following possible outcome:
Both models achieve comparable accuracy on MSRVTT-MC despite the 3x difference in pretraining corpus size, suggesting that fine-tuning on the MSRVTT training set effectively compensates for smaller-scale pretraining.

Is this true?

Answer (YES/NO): YES